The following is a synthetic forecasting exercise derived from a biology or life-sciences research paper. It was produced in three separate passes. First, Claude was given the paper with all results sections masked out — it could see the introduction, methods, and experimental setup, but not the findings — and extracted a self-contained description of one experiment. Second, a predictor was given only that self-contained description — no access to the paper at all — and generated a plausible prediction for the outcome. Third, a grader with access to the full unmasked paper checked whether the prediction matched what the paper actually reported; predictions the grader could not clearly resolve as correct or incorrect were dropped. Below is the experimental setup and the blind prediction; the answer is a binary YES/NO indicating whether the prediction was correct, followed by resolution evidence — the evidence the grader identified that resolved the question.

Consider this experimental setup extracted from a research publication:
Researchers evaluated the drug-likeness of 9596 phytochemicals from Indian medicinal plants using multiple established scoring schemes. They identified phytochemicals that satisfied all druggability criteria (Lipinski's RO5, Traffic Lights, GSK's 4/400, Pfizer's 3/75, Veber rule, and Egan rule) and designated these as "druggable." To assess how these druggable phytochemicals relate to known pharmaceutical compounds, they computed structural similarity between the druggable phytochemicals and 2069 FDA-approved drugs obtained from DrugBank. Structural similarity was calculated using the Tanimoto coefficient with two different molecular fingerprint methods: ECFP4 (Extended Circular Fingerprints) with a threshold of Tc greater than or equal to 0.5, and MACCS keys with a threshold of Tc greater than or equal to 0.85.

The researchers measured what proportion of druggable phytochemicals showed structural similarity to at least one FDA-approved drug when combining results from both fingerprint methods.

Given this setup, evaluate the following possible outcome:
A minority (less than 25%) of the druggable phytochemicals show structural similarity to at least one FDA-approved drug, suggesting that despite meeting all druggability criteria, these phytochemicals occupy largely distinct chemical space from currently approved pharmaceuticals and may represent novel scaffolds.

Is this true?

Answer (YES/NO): NO